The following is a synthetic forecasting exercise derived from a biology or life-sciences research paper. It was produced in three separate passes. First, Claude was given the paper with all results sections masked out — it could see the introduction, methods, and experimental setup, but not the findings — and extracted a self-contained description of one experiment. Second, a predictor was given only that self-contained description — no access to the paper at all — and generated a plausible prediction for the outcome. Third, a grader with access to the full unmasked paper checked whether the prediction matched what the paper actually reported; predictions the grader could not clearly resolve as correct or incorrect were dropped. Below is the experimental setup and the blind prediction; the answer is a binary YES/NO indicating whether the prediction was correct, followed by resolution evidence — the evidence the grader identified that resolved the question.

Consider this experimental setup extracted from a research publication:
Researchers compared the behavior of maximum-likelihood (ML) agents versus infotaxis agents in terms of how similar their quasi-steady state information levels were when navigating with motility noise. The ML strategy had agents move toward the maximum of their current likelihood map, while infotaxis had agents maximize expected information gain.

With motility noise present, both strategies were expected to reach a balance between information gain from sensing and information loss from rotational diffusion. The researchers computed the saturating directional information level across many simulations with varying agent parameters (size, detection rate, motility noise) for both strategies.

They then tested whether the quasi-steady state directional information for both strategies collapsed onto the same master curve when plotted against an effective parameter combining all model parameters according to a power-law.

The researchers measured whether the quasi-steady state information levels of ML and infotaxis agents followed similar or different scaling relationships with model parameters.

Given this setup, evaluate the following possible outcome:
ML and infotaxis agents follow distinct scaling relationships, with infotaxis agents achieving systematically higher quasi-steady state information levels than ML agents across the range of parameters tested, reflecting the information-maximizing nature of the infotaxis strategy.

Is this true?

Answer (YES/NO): NO